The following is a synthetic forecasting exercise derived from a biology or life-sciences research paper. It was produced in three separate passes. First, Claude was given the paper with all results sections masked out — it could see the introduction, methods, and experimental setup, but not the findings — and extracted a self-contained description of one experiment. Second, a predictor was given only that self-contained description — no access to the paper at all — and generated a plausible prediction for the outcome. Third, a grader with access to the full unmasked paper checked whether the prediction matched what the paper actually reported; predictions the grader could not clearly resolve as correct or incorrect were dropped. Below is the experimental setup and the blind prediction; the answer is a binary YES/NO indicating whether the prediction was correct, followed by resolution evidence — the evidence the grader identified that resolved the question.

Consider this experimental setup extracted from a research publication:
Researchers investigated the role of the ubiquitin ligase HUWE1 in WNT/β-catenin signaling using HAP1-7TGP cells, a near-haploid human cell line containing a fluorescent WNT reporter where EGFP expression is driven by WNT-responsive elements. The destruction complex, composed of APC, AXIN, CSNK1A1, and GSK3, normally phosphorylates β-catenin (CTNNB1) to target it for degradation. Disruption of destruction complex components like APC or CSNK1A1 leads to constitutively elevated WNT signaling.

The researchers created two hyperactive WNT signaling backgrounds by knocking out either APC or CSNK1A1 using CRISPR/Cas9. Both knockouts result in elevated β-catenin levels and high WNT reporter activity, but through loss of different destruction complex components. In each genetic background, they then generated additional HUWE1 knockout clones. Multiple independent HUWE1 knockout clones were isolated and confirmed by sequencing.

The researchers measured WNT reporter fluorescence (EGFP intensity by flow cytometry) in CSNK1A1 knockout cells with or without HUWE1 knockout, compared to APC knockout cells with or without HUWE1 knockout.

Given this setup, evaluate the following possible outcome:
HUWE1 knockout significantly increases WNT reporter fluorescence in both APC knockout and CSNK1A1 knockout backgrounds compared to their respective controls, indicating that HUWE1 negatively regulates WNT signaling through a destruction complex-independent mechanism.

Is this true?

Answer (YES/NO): NO